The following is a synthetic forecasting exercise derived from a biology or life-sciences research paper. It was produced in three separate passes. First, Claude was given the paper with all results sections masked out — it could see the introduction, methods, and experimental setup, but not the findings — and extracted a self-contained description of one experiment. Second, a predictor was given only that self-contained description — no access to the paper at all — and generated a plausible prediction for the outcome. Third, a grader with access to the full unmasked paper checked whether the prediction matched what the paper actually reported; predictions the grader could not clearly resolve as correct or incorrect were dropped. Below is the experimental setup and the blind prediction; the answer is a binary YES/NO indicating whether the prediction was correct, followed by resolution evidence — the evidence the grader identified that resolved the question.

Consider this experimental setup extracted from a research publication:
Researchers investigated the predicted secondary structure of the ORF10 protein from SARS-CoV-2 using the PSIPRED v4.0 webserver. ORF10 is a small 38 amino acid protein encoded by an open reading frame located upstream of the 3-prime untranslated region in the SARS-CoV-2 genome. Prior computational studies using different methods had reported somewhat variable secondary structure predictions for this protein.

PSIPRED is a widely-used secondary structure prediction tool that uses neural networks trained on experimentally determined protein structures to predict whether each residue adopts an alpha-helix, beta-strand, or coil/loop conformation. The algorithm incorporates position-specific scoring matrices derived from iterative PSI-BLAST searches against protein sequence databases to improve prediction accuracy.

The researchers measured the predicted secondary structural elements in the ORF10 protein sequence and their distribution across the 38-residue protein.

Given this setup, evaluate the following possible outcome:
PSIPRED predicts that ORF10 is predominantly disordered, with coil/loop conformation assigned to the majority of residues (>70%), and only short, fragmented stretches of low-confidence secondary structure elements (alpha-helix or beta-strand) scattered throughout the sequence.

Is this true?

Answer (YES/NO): NO